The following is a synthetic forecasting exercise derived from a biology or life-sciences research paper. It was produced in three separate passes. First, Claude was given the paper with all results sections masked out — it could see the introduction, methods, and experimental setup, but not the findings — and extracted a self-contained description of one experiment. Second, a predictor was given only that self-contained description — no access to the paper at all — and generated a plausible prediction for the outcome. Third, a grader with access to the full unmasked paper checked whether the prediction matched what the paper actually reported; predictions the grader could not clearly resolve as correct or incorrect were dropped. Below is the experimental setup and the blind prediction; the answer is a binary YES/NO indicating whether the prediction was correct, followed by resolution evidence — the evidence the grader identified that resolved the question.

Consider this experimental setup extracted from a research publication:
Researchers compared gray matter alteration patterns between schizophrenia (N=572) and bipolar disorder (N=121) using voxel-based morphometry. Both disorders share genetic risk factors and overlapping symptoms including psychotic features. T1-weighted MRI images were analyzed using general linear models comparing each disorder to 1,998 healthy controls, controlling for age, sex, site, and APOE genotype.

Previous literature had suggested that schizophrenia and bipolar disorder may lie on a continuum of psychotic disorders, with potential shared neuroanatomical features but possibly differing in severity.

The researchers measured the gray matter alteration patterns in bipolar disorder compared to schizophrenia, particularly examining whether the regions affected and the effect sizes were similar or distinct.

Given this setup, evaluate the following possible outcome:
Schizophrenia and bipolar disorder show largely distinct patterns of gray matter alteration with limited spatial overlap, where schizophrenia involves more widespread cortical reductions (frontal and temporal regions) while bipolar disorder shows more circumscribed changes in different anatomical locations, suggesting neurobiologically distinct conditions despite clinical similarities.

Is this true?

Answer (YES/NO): NO